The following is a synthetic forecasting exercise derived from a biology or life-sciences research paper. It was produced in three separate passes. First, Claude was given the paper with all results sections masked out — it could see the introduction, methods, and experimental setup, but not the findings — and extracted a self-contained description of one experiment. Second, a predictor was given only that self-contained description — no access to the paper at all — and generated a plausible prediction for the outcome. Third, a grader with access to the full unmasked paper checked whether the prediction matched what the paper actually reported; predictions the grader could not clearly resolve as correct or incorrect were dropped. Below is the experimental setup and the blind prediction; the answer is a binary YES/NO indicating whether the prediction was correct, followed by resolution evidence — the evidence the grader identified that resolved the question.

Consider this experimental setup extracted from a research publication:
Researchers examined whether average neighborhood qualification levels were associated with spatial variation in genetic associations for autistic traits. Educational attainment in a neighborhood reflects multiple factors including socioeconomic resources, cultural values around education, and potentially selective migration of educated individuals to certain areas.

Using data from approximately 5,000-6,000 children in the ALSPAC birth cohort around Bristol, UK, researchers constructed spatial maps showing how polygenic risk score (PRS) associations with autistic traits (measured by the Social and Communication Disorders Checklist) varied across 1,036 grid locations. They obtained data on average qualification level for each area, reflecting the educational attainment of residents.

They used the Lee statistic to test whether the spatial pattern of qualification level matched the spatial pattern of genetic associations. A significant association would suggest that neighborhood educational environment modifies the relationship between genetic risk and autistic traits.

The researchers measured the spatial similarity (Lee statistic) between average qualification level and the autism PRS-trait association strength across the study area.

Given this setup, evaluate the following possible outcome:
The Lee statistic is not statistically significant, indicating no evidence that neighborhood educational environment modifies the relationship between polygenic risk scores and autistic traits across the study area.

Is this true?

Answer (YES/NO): NO